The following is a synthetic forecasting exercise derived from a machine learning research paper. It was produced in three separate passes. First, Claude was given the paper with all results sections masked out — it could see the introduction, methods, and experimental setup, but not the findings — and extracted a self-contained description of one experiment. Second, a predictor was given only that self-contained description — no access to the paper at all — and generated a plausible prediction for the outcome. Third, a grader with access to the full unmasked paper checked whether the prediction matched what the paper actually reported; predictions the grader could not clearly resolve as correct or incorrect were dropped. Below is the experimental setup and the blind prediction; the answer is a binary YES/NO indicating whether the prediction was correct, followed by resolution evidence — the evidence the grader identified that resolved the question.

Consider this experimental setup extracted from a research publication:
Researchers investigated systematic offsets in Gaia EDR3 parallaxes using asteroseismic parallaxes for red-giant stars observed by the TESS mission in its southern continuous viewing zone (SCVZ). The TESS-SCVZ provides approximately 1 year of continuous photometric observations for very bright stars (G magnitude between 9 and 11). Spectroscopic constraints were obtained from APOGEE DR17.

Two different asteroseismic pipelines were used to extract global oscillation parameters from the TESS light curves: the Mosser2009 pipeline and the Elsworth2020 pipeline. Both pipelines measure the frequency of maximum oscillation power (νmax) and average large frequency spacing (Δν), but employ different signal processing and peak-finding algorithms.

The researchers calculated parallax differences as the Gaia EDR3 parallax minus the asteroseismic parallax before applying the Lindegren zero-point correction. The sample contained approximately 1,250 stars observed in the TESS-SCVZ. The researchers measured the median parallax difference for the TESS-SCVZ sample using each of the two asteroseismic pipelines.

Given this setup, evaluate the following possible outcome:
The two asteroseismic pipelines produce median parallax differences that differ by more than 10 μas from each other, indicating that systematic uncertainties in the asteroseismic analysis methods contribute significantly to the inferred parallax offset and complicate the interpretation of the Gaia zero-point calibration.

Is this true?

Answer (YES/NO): YES